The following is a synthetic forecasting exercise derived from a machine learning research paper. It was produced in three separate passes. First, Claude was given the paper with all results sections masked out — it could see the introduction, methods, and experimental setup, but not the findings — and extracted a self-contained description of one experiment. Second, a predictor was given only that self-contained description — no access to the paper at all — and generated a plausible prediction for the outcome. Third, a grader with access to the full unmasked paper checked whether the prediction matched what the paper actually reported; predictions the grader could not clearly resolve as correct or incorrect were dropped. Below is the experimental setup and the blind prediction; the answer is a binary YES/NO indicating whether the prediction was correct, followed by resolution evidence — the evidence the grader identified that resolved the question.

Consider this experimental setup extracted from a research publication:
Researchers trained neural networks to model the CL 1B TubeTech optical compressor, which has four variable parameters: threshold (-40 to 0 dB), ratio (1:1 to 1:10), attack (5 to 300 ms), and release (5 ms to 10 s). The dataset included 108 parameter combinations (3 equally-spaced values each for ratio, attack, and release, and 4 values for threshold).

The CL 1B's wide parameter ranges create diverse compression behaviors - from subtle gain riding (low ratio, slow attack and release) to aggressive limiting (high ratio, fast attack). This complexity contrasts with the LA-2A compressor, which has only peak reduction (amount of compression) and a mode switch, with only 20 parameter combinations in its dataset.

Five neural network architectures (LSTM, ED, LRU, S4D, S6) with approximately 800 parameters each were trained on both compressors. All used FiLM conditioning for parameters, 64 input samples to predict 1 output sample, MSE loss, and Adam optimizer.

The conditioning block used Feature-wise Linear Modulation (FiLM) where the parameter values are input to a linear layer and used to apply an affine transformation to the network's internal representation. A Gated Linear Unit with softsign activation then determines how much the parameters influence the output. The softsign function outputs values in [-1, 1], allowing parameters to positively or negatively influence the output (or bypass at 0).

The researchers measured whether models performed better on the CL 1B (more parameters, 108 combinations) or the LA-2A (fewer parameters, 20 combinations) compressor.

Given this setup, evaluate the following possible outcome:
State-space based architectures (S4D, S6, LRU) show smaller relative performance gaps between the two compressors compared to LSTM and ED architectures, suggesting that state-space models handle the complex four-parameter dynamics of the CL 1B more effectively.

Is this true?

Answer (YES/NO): NO